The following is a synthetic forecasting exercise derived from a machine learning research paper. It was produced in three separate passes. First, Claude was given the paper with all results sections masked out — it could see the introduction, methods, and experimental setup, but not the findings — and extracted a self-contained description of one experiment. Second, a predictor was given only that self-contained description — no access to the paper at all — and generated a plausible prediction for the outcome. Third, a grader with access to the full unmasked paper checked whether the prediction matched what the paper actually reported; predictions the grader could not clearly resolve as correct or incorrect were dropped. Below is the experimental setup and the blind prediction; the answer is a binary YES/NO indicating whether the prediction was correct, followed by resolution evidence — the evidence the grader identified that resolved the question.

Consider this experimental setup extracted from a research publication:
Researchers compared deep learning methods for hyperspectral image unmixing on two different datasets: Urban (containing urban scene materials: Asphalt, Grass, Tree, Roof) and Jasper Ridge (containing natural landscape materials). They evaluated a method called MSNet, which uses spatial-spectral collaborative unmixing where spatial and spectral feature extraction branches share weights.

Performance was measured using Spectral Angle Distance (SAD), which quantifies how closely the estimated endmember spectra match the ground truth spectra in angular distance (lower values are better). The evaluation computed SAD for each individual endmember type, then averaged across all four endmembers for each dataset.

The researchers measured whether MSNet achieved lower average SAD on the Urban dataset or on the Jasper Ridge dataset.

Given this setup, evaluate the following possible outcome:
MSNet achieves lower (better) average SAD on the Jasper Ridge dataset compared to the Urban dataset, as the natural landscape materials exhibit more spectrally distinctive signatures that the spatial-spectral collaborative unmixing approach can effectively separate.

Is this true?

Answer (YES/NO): YES